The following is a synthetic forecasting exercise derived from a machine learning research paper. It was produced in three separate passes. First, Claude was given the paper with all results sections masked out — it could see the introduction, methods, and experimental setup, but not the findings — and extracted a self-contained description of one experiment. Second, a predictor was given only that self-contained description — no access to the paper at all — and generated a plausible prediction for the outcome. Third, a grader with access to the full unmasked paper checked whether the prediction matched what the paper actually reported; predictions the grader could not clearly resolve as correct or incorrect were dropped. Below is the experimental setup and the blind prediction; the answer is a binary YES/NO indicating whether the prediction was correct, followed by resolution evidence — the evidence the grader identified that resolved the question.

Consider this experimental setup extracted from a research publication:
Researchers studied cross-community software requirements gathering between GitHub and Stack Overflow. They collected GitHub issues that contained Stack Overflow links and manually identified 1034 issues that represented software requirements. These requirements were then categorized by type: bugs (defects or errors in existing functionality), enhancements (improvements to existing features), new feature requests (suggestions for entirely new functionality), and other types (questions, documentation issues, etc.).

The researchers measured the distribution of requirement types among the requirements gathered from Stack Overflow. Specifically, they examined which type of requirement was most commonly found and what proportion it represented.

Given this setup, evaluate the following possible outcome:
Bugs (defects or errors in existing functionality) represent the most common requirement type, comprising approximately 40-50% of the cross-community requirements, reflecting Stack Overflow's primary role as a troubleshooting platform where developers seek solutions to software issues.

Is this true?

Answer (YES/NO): NO